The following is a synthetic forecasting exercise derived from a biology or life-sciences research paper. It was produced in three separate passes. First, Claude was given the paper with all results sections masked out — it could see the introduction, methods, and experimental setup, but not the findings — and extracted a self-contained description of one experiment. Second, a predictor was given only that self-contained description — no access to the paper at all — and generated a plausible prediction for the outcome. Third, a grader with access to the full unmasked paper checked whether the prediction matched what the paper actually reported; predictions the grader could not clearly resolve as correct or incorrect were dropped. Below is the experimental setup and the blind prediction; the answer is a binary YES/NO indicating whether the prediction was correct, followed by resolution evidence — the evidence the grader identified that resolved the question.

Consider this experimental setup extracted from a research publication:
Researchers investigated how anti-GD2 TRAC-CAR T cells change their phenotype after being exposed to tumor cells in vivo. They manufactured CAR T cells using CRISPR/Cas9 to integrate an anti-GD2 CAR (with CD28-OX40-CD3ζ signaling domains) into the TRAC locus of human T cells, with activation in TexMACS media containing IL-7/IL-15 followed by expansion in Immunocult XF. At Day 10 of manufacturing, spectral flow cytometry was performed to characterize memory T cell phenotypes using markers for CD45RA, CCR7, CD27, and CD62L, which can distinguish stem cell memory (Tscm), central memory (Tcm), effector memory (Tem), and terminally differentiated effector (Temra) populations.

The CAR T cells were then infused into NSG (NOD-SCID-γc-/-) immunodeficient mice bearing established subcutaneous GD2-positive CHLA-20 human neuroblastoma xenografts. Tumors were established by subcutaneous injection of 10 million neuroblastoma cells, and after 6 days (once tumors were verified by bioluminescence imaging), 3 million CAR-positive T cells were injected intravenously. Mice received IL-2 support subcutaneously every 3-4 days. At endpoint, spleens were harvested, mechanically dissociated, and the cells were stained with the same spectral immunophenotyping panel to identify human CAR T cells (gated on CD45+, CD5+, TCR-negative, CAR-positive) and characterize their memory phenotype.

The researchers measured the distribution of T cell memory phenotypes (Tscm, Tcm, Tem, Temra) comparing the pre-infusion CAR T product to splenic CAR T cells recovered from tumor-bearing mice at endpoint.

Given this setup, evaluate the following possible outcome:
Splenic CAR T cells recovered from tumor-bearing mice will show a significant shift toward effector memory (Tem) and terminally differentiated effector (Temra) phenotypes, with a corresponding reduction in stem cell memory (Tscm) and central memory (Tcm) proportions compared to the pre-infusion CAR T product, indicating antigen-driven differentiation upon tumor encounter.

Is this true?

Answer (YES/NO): NO